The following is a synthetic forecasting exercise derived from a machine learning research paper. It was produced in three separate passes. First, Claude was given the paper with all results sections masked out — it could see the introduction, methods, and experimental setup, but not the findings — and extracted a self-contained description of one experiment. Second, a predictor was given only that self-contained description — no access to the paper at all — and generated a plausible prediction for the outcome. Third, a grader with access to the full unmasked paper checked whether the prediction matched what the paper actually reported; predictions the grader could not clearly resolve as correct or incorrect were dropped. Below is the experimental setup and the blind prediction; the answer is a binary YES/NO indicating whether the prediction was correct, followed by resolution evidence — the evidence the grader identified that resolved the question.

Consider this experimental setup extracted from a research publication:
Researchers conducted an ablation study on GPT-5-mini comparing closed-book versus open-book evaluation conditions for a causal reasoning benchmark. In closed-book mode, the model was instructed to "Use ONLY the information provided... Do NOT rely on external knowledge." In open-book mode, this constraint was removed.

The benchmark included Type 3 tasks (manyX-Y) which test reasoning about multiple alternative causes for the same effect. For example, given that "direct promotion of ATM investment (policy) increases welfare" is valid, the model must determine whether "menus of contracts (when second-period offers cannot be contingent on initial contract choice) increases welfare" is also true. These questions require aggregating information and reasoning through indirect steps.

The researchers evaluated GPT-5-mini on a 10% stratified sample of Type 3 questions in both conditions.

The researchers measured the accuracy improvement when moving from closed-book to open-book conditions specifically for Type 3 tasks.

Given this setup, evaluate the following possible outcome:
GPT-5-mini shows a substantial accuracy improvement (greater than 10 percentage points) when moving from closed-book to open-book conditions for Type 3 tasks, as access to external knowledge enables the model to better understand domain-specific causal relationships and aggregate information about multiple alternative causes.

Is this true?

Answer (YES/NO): NO